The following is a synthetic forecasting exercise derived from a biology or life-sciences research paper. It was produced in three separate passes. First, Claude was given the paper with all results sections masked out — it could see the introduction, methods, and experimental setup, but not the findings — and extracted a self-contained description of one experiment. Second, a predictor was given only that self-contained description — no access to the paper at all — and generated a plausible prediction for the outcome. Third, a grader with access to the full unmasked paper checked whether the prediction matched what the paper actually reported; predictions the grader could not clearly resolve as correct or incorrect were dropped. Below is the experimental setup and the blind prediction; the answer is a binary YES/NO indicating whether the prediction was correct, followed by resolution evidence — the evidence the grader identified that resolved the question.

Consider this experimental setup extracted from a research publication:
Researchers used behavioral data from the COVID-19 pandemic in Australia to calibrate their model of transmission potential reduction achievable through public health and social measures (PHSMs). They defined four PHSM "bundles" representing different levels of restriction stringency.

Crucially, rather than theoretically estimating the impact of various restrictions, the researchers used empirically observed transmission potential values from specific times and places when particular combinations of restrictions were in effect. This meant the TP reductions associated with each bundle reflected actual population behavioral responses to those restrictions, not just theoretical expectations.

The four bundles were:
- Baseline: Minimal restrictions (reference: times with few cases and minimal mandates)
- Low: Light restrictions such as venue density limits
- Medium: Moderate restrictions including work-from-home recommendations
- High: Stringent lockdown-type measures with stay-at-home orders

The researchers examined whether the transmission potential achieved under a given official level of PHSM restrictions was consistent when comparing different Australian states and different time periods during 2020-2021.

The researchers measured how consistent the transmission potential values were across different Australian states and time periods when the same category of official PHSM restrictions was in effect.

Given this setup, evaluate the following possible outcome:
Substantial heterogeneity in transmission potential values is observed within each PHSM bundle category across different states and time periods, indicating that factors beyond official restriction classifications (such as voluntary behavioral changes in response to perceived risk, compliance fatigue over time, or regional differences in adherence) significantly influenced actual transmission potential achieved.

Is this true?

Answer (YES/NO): YES